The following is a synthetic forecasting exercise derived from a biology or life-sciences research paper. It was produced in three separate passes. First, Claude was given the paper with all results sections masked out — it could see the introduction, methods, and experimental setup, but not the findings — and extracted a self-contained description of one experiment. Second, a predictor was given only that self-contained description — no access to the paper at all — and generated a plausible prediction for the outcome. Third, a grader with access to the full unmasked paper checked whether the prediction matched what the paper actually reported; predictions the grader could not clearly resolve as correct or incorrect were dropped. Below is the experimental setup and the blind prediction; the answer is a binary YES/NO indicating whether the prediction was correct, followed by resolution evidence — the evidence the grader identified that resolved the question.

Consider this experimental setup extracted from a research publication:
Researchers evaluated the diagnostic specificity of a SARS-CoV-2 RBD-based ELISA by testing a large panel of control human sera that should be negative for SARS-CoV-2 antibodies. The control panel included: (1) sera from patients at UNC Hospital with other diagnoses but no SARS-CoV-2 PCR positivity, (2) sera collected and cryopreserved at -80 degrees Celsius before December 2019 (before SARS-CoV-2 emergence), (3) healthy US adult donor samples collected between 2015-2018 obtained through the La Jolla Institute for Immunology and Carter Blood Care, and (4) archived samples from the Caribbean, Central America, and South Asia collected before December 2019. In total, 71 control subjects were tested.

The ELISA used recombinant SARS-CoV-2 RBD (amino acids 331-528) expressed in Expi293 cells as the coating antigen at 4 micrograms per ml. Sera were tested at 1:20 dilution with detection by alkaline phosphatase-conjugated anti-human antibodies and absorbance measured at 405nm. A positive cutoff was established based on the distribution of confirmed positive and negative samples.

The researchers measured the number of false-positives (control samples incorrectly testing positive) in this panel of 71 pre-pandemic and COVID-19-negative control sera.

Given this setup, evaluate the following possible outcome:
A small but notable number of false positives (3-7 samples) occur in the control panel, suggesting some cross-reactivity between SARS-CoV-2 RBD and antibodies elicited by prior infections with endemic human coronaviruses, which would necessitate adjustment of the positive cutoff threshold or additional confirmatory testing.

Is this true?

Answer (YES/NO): NO